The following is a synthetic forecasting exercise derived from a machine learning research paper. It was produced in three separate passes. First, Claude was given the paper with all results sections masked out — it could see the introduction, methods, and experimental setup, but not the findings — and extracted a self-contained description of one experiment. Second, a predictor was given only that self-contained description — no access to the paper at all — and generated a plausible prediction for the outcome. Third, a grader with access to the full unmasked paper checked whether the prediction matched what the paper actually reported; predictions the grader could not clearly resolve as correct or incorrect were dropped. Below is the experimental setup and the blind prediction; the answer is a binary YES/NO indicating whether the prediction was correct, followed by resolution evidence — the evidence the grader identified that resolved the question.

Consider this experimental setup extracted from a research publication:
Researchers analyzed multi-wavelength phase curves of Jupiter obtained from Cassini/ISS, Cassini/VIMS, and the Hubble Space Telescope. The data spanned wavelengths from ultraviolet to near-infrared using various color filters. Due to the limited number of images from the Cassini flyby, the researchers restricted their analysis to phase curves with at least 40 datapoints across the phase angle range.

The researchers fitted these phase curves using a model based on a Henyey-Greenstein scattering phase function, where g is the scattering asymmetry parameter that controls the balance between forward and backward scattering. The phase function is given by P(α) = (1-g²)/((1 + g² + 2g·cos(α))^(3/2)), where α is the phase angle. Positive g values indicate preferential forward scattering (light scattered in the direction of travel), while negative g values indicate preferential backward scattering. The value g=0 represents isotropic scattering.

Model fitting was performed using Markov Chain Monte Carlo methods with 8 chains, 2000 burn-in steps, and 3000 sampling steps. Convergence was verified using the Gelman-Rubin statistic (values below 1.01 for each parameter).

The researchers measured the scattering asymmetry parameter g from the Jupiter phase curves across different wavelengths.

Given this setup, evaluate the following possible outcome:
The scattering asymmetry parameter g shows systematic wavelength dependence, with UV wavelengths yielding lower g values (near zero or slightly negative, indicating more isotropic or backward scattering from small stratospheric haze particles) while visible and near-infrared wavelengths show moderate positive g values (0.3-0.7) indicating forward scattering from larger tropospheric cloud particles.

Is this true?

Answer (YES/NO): NO